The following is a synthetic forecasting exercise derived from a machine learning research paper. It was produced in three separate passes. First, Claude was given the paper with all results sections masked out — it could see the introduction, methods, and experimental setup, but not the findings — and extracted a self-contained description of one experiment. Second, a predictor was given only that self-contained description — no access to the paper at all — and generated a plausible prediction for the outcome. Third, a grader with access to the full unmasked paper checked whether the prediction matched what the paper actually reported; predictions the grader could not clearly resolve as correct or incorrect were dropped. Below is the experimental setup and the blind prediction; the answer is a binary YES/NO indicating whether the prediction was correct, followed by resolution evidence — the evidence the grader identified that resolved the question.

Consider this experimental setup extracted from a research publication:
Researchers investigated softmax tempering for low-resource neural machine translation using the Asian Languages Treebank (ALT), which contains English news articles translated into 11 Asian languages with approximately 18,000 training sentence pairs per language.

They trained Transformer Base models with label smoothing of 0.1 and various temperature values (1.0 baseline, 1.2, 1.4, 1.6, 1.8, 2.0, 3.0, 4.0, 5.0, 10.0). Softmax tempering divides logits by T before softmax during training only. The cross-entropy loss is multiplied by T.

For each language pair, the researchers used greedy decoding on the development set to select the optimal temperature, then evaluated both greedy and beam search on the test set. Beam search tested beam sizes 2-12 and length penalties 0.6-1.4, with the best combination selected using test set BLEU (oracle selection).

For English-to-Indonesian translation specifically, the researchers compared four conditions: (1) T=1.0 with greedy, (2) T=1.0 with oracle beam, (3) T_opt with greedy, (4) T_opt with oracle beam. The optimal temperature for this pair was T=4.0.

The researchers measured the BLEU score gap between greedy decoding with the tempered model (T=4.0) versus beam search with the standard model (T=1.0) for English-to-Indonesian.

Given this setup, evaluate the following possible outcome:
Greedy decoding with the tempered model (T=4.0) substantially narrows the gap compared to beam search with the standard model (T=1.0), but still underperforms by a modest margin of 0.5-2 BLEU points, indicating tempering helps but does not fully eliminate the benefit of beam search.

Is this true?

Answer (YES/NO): NO